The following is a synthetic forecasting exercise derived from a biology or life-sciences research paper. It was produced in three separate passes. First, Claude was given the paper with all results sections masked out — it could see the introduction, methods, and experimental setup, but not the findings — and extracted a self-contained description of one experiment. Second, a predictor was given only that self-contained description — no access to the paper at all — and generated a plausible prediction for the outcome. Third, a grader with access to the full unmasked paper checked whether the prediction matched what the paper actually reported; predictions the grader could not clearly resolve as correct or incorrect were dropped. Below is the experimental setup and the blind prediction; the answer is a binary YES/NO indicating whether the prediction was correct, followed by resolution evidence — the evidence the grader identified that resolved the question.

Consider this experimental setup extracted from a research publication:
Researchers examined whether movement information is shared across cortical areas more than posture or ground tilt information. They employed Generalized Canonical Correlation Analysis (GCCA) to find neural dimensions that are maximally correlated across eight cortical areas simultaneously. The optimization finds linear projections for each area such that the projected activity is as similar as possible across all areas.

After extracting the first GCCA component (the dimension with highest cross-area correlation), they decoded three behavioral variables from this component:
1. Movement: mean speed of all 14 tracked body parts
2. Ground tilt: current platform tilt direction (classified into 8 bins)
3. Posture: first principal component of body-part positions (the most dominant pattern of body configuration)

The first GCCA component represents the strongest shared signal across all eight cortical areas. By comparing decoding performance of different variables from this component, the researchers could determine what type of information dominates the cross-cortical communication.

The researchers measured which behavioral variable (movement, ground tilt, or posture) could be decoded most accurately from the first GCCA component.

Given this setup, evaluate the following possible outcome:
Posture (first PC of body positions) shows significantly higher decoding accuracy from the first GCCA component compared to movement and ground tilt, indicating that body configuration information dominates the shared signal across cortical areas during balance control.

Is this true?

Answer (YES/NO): NO